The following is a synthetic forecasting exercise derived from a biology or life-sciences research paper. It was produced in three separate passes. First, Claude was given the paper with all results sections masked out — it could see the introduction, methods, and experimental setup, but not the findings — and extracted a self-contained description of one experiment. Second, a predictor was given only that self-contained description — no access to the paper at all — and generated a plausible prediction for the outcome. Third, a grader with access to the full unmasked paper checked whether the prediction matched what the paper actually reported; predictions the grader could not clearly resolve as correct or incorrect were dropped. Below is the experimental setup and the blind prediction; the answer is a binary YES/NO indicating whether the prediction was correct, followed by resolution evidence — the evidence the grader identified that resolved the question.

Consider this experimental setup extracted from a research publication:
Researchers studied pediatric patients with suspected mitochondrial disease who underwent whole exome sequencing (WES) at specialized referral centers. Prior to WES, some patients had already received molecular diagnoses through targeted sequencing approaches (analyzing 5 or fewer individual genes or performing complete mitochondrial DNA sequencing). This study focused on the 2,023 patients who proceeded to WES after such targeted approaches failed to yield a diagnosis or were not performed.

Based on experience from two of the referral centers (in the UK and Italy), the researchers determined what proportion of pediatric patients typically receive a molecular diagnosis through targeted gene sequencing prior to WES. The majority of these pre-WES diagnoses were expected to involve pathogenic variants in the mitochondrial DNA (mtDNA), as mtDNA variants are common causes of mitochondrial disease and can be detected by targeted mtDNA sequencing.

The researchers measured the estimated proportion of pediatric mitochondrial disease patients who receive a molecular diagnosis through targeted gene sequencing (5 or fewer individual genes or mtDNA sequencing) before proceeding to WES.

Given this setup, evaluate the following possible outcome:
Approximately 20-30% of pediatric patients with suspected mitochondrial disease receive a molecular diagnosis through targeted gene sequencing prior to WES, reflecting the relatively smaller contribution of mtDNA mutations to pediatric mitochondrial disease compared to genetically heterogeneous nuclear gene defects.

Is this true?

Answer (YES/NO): NO